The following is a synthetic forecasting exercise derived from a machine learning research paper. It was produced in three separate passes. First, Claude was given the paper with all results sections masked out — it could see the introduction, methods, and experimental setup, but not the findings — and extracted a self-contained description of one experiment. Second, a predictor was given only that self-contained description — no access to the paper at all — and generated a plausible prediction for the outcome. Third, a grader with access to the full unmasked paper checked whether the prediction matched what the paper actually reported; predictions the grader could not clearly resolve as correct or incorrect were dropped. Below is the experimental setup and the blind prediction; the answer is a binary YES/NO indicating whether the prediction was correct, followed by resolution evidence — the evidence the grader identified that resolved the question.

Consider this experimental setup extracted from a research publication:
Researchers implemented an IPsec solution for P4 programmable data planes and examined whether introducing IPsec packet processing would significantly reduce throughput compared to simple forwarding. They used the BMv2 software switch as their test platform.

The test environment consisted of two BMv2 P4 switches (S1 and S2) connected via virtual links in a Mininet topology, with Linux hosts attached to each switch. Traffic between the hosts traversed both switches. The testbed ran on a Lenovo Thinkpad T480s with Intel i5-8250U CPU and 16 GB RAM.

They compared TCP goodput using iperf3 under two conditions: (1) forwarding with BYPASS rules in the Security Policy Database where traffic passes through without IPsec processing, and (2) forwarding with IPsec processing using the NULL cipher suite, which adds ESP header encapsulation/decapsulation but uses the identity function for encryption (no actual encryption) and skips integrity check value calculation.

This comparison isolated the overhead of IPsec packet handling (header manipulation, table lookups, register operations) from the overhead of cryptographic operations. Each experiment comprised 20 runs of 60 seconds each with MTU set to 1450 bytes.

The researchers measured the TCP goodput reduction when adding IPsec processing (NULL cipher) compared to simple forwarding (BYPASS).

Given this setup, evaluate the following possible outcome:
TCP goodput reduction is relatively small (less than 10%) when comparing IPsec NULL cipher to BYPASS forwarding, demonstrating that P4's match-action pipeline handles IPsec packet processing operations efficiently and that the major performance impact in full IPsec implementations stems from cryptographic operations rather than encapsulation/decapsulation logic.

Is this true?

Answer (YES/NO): NO